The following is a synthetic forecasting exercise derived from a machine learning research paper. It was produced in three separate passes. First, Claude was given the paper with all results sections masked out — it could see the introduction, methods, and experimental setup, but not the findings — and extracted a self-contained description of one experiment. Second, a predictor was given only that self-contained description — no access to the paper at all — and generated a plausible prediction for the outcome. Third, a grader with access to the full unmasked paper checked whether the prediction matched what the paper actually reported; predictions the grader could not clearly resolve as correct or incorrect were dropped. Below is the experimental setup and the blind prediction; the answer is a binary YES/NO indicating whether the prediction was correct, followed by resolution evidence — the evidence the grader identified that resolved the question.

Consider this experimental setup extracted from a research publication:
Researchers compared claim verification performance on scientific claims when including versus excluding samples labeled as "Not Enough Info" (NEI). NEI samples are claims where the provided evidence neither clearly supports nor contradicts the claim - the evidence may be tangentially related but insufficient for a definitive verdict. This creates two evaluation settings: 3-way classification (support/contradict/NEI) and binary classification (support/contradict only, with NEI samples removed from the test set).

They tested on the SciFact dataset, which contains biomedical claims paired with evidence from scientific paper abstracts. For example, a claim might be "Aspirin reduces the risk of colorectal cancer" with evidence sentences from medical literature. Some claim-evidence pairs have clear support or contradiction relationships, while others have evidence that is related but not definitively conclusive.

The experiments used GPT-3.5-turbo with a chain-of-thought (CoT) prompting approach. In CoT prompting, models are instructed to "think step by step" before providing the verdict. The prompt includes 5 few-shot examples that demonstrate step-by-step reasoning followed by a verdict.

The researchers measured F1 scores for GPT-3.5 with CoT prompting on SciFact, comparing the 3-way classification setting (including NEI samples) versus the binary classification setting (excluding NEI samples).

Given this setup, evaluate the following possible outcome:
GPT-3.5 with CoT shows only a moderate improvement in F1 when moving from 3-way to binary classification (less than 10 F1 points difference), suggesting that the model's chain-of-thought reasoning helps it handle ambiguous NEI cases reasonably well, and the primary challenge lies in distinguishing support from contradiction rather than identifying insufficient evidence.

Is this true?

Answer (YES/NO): NO